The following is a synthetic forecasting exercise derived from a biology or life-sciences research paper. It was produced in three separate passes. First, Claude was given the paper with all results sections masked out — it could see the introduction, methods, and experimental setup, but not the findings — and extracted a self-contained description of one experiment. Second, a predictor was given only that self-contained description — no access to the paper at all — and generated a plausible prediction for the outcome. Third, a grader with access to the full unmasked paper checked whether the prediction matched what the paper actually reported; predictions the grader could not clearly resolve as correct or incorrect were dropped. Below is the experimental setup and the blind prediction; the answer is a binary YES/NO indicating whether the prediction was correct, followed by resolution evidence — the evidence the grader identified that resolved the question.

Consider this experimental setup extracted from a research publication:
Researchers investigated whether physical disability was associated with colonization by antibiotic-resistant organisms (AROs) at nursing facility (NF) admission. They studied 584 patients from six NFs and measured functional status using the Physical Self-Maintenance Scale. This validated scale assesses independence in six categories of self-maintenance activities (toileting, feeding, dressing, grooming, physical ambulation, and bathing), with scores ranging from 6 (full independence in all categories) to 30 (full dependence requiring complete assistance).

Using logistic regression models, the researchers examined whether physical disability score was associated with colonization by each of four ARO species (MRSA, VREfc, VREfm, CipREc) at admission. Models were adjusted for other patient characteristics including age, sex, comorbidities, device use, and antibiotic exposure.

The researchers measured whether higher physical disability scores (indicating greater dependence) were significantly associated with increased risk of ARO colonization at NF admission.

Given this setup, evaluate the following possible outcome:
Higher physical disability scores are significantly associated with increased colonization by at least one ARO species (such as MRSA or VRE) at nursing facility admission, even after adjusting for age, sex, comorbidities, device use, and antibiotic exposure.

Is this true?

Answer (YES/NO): YES